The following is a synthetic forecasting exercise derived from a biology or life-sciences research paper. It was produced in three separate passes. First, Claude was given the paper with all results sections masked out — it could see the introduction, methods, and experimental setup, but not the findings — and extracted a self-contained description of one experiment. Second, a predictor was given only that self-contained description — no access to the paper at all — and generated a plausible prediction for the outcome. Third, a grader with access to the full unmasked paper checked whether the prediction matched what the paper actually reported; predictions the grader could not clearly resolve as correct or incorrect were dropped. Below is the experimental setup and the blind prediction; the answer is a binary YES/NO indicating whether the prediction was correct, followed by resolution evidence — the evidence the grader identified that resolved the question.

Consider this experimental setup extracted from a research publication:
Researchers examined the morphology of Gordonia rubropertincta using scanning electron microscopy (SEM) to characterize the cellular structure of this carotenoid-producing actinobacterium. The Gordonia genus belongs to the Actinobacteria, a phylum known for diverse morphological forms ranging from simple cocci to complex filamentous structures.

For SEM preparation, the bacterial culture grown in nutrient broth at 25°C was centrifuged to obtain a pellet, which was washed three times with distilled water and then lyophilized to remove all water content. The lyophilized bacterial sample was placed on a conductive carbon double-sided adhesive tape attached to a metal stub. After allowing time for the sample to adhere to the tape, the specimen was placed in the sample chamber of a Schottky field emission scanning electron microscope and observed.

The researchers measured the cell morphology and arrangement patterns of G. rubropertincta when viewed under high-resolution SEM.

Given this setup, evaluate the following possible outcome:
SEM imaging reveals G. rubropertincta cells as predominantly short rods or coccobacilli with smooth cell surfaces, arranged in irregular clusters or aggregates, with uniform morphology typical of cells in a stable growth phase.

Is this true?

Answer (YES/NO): NO